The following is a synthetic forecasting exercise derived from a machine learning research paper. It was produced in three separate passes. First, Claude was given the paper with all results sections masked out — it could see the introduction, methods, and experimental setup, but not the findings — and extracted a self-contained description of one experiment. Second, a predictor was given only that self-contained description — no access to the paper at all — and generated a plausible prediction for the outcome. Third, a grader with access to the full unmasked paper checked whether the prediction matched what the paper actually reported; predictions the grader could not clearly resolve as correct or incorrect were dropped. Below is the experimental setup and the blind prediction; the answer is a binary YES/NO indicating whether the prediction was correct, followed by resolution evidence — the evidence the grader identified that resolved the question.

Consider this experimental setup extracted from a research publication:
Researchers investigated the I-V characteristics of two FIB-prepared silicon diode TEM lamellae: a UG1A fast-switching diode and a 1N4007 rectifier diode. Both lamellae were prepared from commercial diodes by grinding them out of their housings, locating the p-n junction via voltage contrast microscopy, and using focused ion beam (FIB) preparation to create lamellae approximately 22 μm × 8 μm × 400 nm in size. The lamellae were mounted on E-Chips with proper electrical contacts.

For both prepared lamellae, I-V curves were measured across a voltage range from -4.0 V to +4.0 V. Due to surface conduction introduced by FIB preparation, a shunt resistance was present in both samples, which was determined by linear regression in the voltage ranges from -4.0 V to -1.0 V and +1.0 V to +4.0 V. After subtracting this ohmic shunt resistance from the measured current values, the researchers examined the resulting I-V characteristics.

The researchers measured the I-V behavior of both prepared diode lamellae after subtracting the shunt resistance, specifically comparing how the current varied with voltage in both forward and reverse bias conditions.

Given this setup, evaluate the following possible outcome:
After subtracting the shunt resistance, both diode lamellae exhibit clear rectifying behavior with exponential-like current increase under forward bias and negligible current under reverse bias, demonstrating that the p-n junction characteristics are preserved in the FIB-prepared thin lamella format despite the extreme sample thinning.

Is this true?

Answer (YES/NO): NO